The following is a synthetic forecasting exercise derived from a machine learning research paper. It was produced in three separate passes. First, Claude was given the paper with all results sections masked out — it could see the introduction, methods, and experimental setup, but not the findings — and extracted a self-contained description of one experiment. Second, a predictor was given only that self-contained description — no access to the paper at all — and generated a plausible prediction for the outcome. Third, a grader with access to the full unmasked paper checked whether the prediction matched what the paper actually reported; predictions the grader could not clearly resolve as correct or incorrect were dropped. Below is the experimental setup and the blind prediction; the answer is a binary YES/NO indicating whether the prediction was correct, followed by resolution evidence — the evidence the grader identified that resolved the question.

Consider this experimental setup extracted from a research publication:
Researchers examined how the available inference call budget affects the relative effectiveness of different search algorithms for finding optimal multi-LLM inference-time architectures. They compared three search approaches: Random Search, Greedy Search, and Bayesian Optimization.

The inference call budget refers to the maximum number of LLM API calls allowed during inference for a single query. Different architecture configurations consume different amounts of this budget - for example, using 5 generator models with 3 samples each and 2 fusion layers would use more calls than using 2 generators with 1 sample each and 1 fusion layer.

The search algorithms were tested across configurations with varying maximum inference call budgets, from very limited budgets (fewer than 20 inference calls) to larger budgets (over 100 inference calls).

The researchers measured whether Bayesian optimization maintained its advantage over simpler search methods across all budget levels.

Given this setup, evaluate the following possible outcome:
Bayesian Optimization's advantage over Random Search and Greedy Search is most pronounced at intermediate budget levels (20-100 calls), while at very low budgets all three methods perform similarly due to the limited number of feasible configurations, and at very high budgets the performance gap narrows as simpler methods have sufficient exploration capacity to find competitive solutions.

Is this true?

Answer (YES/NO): NO